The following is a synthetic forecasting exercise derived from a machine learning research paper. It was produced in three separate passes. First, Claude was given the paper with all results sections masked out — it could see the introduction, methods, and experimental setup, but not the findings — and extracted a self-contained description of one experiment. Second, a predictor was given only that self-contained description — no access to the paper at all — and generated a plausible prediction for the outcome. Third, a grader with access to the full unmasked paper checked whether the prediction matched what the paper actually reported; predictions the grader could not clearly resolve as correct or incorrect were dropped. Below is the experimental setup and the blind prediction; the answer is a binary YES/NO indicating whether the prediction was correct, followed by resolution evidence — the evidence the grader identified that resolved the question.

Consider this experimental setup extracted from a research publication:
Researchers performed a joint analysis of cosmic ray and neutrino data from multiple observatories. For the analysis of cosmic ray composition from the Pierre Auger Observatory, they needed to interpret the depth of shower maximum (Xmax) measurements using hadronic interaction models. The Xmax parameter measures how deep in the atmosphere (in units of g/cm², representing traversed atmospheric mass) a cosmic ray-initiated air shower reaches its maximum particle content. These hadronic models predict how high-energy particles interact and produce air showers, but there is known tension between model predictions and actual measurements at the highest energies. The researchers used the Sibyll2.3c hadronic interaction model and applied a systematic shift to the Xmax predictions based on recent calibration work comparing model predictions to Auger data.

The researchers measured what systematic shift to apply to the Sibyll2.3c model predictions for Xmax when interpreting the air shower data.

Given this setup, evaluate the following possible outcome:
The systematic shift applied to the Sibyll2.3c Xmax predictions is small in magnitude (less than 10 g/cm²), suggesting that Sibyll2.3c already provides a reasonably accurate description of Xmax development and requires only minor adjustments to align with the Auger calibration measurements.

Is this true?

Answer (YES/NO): NO